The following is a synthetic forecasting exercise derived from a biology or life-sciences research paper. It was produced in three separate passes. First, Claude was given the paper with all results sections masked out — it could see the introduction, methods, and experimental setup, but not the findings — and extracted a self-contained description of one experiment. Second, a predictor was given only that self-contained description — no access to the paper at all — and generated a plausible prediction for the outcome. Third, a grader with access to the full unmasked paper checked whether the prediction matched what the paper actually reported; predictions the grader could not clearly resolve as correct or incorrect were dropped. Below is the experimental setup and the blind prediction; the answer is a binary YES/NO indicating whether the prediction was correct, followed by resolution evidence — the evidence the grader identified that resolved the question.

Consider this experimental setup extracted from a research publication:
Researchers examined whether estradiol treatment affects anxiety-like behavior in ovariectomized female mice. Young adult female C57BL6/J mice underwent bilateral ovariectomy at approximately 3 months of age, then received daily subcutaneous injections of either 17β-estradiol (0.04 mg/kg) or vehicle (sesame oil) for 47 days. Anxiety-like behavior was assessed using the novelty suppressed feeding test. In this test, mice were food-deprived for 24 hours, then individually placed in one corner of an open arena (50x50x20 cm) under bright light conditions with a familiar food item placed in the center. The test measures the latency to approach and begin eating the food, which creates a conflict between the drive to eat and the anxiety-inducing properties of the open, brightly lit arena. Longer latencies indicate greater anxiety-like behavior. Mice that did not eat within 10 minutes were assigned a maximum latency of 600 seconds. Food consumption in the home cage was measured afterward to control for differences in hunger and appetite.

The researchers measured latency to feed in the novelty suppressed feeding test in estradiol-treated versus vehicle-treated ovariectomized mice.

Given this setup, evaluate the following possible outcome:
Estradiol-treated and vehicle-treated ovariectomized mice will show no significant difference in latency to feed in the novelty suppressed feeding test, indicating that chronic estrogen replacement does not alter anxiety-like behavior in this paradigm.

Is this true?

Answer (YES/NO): NO